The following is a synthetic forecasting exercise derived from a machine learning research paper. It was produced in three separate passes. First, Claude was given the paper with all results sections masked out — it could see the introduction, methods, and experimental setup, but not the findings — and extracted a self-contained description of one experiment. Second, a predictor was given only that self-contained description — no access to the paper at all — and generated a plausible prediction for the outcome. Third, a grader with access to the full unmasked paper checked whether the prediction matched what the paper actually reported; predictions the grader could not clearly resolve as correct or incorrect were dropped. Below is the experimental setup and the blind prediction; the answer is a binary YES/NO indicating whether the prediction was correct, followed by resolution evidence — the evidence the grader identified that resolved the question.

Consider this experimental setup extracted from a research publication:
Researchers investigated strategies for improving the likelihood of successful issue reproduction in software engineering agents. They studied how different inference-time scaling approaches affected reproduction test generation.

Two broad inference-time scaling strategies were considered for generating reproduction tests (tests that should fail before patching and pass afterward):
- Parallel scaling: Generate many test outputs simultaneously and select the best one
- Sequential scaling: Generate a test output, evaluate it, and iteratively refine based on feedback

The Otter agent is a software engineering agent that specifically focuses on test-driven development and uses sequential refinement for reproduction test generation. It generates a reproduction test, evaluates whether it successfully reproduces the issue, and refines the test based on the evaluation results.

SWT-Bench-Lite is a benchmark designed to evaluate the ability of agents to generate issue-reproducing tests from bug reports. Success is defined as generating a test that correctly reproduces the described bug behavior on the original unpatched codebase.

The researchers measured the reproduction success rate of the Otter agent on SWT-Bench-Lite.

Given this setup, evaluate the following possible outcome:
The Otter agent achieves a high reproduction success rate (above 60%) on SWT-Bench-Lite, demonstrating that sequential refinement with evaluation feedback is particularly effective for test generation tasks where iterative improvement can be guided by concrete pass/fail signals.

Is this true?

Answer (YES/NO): NO